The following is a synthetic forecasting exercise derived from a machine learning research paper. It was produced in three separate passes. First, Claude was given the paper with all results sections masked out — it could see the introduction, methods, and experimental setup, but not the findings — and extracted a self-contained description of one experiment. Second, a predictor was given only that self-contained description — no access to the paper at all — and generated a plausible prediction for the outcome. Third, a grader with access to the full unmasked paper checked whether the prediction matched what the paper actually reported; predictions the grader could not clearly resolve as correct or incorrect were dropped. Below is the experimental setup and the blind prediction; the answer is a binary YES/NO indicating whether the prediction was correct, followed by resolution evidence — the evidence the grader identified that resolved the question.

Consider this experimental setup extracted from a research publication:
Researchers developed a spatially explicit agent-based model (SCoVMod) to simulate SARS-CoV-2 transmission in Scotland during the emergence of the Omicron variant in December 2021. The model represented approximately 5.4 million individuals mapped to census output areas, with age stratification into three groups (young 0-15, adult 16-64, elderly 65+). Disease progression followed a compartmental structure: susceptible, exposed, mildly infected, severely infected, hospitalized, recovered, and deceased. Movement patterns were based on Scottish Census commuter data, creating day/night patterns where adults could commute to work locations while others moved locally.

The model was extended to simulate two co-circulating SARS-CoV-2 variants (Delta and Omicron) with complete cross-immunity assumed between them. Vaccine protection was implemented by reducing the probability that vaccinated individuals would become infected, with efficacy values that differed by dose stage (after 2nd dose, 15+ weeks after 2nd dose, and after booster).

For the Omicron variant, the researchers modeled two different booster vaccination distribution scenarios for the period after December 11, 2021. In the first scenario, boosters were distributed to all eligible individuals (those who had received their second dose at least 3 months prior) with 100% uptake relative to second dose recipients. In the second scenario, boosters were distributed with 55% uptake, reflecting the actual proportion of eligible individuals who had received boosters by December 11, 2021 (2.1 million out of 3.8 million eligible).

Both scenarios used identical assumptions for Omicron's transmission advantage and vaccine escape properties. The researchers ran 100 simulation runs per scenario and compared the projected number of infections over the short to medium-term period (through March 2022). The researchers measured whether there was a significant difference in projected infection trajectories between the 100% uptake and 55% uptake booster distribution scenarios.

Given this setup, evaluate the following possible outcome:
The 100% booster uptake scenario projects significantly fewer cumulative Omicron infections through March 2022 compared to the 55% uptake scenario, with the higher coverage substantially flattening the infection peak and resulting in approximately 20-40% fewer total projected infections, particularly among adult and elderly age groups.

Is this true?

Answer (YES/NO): NO